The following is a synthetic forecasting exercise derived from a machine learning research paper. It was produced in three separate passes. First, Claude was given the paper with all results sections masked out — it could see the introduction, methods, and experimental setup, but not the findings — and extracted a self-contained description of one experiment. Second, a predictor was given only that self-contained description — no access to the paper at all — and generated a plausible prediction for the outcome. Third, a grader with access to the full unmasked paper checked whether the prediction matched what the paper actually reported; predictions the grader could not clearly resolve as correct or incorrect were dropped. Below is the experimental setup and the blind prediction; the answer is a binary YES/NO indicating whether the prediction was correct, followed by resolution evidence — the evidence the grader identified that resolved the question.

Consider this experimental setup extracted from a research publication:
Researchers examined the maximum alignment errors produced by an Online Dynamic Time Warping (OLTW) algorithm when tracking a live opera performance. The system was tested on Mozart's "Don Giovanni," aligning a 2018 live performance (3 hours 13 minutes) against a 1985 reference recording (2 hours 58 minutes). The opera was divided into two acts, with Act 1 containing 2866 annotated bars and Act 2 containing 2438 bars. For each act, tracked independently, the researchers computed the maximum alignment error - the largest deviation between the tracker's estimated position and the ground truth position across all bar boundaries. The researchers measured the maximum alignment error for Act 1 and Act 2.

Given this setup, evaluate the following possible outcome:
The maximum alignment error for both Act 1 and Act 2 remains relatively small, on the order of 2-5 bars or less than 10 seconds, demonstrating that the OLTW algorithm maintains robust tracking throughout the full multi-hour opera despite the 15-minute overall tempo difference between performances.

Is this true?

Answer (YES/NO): NO